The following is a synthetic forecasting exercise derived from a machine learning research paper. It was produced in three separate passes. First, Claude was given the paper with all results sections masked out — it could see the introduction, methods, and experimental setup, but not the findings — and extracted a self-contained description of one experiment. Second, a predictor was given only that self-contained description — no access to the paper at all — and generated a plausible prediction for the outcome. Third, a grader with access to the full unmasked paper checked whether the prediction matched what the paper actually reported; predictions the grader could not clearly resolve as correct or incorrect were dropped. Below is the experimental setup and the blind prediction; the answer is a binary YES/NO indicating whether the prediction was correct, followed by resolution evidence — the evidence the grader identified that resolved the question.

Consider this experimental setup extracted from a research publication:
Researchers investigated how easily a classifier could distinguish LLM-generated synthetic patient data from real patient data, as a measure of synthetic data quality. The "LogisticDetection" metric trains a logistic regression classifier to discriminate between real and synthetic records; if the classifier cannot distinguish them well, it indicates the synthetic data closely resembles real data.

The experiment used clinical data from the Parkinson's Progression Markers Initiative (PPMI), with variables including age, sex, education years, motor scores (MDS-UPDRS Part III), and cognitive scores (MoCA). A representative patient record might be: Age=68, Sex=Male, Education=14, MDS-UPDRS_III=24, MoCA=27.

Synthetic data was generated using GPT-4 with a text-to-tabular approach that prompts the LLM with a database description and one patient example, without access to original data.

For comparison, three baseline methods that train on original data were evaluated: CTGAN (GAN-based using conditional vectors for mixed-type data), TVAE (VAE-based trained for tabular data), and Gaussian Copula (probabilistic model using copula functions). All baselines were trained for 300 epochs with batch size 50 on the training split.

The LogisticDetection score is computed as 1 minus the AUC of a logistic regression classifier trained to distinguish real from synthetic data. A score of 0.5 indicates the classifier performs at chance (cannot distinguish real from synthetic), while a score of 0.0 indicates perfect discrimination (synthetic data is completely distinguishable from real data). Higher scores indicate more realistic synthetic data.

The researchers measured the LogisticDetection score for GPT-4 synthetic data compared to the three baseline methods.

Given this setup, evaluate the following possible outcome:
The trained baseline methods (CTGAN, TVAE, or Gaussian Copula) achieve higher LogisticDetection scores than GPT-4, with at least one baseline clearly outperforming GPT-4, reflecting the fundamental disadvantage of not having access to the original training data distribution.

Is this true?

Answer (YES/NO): YES